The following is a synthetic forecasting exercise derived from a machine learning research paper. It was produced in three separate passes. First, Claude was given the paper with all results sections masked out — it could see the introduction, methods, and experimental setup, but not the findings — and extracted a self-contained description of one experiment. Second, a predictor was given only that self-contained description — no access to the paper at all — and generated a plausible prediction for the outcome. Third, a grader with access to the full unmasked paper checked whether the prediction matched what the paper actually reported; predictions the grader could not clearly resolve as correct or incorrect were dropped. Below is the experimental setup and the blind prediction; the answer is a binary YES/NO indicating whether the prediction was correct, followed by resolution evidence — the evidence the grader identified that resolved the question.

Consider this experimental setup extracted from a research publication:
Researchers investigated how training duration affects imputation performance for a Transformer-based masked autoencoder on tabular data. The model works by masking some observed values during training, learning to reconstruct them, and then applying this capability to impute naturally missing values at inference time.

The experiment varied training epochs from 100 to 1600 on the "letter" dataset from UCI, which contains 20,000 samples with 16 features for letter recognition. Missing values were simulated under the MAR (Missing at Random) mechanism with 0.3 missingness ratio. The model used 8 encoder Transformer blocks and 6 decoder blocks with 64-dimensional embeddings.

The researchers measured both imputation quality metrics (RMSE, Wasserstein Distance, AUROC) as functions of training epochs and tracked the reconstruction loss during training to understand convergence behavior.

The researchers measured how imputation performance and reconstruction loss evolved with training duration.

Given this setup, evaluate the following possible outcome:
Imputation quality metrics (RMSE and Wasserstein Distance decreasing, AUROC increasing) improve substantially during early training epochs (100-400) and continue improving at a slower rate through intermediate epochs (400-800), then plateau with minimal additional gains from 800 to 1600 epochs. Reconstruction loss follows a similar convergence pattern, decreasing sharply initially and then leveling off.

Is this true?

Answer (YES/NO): NO